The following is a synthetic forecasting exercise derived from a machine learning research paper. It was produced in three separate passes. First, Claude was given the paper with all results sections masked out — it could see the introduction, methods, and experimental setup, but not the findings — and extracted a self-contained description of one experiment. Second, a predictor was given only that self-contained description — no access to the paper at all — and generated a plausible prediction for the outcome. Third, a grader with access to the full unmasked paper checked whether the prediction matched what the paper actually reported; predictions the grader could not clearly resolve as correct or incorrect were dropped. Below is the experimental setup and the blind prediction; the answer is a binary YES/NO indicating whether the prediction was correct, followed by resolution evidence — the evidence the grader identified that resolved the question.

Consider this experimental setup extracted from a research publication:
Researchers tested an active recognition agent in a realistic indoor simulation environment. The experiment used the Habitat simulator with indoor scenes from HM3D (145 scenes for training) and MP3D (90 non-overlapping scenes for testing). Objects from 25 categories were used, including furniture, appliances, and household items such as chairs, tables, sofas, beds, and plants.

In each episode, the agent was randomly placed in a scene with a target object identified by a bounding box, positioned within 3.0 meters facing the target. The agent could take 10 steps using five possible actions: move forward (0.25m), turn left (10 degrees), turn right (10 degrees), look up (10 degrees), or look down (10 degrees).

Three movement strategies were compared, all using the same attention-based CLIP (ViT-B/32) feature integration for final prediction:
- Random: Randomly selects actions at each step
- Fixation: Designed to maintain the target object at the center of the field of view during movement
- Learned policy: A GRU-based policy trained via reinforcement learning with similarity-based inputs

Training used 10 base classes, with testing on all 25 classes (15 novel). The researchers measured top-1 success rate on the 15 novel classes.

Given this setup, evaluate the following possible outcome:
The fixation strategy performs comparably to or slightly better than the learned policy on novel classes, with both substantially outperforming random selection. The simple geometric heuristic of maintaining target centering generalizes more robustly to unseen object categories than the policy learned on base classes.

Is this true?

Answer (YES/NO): NO